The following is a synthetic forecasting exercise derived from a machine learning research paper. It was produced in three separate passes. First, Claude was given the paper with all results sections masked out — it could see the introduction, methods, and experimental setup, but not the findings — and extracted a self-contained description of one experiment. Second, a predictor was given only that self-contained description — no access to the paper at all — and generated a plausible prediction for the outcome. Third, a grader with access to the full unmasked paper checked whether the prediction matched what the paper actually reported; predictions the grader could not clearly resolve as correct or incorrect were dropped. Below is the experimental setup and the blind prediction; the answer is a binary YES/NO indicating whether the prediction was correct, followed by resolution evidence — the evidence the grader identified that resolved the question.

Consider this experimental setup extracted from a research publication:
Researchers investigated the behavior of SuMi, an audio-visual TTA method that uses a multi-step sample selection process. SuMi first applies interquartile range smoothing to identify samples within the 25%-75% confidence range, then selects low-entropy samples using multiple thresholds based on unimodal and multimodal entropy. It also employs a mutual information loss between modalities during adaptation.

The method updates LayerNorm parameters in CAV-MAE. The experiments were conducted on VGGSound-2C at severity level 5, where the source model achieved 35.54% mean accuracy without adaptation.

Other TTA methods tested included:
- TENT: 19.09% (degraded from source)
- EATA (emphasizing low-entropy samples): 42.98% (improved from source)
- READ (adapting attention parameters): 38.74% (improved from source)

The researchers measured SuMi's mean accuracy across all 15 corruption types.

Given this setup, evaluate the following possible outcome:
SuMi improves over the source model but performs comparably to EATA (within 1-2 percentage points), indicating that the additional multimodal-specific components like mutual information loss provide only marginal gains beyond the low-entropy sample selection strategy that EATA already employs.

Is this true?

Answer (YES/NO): NO